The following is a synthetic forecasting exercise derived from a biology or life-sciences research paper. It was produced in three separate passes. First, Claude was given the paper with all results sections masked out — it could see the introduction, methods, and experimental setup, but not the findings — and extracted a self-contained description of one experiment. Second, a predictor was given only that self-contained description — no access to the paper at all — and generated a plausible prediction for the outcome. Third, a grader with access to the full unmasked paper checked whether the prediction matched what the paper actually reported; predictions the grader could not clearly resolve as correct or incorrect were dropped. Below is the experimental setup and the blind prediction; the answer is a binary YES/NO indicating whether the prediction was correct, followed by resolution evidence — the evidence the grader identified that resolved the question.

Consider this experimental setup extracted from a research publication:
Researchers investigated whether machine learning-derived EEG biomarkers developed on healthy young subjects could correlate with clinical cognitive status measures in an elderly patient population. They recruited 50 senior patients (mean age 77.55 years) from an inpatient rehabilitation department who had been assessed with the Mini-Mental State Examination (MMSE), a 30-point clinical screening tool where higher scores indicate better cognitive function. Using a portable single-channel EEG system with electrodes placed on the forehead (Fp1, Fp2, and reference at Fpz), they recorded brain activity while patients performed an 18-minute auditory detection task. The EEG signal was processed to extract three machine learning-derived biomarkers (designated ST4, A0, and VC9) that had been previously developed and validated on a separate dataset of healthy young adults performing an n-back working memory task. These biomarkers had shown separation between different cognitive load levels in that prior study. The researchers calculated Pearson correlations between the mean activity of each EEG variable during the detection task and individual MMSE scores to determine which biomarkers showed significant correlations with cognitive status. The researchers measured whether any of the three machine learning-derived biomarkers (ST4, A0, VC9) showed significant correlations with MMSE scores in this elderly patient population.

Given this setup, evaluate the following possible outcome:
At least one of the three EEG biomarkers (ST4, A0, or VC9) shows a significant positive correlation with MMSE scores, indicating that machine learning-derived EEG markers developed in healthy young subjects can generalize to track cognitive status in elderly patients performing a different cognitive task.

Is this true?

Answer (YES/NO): YES